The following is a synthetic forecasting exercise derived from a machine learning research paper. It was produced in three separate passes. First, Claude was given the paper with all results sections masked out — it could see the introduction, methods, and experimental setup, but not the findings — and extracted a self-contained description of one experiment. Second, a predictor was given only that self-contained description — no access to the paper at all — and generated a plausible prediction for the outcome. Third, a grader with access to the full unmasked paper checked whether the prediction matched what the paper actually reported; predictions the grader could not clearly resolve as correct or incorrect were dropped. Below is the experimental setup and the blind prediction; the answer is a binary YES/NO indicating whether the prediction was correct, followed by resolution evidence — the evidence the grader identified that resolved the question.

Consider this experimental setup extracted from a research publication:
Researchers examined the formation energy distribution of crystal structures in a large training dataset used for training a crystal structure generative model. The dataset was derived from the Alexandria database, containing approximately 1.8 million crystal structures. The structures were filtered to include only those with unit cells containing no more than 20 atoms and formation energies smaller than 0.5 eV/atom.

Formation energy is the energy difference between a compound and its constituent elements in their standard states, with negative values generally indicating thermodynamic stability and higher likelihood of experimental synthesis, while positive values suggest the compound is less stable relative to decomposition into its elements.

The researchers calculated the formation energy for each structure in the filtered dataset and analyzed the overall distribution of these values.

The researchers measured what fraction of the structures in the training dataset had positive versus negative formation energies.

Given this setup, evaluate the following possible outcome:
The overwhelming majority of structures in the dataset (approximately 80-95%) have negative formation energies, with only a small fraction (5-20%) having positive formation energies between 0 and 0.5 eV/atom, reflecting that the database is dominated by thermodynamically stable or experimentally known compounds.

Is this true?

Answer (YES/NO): NO